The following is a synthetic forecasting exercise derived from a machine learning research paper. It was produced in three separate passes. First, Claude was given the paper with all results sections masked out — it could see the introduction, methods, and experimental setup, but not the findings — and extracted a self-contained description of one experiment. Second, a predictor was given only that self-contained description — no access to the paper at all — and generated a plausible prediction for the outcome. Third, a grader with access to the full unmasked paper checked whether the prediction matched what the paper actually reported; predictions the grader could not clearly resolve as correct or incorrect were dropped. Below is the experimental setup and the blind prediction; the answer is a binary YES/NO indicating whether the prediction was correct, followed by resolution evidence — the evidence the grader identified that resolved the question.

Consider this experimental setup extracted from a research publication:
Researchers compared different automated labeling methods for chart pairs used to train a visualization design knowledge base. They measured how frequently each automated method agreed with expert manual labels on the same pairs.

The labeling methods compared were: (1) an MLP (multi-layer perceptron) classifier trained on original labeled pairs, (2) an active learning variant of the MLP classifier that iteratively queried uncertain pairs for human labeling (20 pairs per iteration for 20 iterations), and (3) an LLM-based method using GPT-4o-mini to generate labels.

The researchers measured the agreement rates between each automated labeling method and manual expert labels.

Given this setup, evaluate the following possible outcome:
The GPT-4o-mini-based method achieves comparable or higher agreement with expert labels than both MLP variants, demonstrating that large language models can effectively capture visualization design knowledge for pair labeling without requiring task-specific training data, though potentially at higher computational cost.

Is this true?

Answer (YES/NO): NO